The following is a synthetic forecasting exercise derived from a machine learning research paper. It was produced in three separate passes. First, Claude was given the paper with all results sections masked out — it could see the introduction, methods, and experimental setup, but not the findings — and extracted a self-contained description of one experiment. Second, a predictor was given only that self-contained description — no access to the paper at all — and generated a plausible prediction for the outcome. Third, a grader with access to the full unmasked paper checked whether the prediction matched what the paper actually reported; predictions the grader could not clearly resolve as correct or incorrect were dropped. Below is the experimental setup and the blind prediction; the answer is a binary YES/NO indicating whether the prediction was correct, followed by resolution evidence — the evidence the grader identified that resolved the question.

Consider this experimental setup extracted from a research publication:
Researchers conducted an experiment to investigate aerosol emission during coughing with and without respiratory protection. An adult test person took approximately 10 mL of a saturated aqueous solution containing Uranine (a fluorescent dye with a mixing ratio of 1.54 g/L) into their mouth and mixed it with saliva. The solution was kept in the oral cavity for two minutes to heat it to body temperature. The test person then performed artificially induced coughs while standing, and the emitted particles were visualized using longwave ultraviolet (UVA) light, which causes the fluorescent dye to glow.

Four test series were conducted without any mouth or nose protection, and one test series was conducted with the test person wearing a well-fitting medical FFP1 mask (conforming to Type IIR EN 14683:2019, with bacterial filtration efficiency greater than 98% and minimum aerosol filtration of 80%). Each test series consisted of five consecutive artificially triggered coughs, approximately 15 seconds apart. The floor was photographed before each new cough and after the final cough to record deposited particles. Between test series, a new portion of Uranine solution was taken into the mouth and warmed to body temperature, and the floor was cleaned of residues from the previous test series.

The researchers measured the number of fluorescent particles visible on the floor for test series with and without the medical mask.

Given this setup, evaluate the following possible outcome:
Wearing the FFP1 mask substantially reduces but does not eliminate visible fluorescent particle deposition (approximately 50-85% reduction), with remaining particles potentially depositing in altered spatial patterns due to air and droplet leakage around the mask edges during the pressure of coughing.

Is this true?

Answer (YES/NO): NO